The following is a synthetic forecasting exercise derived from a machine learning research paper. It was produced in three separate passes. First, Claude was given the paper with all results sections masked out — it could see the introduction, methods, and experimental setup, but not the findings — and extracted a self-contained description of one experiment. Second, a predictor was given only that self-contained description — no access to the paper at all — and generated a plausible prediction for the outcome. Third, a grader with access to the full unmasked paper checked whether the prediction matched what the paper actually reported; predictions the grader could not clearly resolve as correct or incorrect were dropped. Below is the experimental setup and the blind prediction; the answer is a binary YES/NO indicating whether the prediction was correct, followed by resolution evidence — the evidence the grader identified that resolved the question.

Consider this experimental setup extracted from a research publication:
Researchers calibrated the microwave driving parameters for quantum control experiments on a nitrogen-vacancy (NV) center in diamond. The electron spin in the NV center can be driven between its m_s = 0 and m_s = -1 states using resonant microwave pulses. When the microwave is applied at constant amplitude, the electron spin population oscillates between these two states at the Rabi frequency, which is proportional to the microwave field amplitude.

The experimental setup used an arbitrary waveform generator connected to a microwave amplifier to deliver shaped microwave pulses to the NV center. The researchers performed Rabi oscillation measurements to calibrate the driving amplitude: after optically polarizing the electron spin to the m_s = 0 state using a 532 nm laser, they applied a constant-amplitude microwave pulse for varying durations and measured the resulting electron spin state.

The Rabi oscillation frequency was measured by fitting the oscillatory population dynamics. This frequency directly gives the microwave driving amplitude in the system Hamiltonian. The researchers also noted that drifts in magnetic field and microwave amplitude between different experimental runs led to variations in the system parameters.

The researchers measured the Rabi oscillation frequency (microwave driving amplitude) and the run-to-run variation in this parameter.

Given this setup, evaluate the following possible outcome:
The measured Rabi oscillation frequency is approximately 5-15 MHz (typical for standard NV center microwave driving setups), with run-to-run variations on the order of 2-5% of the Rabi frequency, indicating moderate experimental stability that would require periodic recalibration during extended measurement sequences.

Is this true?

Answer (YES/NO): NO